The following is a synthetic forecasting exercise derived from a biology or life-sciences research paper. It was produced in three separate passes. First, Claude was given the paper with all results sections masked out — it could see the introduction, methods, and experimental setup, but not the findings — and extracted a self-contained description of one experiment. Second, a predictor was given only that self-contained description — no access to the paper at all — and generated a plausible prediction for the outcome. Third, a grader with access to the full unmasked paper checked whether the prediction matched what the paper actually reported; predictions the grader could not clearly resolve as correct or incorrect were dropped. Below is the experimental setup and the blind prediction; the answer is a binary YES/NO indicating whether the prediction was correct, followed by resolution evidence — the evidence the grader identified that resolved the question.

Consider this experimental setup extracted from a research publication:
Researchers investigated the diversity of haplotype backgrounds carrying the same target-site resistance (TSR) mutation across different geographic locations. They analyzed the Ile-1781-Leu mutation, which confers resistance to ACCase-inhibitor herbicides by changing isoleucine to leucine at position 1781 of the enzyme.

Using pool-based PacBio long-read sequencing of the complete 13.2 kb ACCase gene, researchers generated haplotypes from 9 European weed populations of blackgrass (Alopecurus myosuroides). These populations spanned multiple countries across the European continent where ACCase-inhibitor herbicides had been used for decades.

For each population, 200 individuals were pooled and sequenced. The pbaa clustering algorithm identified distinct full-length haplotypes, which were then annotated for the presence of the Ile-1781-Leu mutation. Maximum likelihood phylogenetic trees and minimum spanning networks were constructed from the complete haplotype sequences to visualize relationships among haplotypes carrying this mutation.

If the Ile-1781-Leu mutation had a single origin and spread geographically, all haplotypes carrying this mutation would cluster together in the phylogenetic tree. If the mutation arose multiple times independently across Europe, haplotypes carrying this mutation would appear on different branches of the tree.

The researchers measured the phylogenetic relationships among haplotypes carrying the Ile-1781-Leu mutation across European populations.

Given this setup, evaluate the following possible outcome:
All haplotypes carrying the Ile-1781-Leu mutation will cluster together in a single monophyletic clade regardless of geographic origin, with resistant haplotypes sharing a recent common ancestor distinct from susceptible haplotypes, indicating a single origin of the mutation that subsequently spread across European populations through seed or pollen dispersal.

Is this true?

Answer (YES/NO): NO